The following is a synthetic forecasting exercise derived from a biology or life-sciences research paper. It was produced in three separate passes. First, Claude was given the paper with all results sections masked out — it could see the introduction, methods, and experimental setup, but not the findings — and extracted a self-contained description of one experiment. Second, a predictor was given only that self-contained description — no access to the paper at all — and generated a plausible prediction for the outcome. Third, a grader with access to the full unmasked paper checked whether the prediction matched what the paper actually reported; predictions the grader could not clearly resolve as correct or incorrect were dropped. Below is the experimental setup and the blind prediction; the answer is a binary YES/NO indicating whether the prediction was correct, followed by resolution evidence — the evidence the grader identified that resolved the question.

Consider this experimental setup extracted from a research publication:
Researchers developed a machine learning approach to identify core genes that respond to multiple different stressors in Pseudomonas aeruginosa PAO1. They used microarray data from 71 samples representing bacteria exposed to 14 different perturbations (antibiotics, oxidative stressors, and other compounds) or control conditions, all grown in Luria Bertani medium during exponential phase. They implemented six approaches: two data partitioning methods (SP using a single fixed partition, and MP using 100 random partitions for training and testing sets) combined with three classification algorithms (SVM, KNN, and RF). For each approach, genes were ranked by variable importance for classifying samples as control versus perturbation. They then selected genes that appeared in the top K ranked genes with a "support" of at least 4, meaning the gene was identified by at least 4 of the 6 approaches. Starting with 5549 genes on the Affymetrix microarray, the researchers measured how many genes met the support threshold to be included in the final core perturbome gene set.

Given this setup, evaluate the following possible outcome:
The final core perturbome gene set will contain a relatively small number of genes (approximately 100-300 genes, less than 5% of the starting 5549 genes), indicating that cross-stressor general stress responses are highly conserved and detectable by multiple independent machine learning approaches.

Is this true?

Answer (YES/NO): NO